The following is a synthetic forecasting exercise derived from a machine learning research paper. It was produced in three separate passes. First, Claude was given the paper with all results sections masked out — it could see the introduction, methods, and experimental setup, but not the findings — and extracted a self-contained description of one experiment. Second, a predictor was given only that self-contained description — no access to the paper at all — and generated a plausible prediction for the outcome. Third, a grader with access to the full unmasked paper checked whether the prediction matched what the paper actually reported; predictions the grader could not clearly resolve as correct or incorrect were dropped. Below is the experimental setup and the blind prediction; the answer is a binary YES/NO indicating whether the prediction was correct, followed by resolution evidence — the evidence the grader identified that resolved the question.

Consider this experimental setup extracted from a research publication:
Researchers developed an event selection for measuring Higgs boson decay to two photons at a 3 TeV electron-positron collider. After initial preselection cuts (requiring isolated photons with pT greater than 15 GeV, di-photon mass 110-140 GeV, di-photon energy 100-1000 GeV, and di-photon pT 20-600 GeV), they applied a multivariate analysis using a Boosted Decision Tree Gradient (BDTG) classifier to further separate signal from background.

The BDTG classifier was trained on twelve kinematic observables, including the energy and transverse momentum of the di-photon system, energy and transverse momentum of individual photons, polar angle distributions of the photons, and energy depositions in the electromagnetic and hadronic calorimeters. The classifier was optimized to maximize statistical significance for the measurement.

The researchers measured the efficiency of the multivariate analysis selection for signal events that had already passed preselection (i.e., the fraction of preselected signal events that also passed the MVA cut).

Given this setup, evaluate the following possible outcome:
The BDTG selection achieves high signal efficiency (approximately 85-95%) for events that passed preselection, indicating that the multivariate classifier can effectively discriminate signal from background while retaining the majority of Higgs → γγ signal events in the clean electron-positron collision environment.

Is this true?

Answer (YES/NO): NO